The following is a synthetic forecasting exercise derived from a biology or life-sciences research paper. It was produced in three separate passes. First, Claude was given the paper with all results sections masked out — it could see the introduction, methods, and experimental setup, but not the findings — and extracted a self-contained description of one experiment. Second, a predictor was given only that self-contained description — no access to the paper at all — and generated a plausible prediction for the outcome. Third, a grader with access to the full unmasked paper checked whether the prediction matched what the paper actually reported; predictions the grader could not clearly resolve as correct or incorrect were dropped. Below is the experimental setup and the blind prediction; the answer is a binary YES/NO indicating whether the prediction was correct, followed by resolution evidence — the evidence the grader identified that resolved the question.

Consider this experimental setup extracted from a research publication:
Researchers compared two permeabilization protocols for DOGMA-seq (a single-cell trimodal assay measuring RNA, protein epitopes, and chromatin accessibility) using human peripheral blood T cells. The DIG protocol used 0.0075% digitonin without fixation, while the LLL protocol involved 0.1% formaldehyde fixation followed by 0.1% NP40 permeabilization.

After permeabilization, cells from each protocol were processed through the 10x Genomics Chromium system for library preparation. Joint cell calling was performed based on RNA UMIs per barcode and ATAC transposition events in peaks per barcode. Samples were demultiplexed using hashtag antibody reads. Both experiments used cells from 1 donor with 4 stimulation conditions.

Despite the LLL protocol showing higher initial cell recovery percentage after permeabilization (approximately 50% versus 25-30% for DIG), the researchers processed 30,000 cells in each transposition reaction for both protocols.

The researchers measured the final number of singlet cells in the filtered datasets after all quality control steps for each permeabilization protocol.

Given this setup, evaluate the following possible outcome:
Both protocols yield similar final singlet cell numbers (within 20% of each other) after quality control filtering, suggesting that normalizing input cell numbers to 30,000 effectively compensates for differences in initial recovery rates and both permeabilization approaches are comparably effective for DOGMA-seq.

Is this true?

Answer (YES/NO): NO